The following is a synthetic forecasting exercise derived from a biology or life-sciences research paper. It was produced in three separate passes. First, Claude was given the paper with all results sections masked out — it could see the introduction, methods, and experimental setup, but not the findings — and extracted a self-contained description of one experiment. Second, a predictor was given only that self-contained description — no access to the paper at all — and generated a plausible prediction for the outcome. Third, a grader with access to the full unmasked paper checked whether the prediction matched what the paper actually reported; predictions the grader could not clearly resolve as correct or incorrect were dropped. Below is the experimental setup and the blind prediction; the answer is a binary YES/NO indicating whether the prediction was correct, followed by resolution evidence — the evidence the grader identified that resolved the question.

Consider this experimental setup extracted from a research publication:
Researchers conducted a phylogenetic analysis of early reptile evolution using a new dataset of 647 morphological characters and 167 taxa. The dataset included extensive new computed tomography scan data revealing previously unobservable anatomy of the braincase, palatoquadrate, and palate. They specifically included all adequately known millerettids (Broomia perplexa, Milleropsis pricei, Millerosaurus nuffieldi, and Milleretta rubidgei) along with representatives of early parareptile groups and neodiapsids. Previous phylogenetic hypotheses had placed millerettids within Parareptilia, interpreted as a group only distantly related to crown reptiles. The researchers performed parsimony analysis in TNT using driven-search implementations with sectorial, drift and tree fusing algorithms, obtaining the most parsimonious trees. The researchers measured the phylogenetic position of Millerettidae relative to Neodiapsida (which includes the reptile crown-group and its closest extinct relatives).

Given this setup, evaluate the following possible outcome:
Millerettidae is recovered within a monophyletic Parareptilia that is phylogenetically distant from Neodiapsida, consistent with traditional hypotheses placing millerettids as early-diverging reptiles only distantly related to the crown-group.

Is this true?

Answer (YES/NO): NO